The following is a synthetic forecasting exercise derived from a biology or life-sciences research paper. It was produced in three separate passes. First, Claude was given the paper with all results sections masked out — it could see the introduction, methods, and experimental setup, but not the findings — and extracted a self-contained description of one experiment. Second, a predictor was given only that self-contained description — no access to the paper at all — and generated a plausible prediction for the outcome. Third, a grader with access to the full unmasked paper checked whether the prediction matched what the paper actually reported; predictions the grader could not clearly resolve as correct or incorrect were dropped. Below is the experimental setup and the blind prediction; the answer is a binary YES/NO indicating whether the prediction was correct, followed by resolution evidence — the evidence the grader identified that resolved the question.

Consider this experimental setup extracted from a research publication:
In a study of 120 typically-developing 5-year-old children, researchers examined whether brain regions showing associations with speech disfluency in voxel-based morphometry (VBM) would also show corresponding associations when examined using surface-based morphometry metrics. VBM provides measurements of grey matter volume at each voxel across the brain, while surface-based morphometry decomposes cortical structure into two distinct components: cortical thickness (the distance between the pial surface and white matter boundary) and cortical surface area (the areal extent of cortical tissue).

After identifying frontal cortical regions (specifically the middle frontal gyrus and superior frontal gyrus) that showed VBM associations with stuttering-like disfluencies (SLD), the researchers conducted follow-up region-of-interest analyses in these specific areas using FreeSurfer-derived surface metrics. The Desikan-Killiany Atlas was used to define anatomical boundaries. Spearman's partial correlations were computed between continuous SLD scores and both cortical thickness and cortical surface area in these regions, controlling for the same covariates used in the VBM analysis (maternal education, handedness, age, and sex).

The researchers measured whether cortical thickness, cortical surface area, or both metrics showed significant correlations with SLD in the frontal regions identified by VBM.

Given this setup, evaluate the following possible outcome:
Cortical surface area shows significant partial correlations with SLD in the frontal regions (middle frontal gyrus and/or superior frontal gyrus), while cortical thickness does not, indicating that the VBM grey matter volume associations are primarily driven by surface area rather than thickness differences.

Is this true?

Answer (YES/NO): NO